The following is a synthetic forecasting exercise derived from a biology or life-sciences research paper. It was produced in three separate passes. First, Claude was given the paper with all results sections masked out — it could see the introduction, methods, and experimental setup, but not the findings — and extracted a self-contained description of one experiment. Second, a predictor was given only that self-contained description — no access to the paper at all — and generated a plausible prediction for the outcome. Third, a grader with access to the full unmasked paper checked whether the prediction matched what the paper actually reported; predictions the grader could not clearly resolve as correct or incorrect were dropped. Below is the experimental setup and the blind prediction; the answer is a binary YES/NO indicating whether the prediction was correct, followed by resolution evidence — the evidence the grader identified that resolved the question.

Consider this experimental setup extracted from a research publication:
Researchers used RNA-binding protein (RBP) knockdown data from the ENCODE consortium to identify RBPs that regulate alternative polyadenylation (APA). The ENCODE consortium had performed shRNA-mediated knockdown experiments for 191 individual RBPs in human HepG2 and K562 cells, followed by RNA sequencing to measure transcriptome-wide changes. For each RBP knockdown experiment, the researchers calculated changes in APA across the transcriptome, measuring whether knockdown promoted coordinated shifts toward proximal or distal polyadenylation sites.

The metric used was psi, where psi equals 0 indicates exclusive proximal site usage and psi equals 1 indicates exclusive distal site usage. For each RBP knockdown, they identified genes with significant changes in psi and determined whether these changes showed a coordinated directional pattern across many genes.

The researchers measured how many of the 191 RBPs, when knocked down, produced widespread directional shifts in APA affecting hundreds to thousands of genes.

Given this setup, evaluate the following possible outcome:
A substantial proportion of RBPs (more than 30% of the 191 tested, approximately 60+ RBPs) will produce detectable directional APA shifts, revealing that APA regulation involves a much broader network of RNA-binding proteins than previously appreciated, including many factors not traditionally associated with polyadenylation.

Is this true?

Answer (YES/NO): YES